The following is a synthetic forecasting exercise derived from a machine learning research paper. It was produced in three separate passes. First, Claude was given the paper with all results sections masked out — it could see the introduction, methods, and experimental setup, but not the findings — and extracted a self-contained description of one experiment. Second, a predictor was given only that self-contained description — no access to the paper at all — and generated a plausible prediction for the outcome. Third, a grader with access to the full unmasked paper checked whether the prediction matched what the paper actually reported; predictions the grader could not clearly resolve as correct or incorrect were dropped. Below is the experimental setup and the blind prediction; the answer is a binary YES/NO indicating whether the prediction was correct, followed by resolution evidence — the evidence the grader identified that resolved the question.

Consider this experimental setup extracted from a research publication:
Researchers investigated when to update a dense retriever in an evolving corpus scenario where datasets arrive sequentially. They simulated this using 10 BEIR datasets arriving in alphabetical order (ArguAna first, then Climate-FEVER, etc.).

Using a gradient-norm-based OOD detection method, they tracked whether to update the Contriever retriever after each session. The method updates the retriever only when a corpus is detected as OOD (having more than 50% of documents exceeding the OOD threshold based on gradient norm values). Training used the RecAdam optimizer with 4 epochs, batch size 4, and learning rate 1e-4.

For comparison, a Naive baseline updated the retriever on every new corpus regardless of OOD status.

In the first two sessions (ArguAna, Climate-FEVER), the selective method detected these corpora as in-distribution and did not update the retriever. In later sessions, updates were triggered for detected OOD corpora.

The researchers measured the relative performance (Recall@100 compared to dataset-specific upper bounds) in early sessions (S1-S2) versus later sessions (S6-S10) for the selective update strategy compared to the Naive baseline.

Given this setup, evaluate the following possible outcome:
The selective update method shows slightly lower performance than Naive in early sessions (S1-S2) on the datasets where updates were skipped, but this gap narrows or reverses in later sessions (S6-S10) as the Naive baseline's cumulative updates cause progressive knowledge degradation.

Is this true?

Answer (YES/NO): NO